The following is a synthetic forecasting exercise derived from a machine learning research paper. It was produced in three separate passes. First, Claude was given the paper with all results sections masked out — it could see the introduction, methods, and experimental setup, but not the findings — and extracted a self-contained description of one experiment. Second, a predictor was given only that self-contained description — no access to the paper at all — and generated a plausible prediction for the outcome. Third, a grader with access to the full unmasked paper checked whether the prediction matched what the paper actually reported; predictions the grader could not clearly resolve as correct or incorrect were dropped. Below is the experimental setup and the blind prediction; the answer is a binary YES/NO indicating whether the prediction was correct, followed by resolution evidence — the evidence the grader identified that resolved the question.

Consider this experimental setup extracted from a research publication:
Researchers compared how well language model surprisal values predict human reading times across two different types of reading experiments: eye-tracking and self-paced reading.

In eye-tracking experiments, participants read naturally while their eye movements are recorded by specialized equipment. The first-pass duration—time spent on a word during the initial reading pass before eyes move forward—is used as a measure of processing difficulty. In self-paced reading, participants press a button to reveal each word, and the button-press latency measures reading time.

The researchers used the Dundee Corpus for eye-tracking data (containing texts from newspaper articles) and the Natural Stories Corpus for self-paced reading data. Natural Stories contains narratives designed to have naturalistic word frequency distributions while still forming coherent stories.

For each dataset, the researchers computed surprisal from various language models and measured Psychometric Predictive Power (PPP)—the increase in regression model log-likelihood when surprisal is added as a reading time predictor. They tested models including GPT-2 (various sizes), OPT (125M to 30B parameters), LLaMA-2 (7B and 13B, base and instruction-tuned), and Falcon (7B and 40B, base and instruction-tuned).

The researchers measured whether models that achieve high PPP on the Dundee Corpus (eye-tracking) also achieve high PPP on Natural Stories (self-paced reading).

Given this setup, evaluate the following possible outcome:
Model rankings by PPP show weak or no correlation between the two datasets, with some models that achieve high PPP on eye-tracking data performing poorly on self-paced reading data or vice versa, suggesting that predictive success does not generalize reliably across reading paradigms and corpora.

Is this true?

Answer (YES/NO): NO